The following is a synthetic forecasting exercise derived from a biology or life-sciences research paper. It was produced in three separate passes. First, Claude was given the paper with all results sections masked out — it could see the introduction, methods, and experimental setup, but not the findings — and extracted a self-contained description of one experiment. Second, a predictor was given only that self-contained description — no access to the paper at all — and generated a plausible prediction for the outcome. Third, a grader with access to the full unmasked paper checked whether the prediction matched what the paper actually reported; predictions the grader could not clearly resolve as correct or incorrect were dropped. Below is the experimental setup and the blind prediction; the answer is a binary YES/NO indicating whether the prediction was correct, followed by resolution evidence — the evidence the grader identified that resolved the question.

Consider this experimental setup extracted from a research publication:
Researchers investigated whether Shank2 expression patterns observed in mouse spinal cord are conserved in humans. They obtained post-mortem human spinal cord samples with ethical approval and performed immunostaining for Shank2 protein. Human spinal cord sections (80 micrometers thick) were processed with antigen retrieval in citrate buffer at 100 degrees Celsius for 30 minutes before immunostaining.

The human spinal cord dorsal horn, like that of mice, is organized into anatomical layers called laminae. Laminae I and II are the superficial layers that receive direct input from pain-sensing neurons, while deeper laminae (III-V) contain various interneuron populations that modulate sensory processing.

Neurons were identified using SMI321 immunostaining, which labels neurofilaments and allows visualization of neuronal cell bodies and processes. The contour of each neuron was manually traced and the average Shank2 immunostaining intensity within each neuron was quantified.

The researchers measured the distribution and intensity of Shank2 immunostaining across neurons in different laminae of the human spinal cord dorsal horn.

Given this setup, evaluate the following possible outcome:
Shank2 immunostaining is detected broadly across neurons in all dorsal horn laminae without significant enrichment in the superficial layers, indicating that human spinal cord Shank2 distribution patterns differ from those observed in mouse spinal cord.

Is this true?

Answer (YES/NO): NO